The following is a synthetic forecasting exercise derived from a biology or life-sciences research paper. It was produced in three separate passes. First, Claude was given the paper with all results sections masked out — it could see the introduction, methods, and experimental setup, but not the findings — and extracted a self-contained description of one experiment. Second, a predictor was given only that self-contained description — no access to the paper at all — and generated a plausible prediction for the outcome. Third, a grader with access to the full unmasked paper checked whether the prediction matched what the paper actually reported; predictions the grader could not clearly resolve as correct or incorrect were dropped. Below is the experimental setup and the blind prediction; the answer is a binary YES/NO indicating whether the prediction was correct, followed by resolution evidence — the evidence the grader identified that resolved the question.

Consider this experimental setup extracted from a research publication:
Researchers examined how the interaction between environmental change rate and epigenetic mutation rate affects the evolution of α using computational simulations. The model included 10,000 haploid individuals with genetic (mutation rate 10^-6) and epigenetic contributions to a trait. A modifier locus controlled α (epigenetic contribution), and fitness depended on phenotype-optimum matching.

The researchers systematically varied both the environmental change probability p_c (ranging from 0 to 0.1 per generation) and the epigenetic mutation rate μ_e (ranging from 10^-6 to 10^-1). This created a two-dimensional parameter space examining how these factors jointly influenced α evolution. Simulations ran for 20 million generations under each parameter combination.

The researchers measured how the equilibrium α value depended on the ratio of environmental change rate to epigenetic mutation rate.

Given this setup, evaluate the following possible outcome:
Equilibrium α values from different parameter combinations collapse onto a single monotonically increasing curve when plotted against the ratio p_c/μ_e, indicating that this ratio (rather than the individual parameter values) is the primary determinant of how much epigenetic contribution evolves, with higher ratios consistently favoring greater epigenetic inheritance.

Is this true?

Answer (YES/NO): NO